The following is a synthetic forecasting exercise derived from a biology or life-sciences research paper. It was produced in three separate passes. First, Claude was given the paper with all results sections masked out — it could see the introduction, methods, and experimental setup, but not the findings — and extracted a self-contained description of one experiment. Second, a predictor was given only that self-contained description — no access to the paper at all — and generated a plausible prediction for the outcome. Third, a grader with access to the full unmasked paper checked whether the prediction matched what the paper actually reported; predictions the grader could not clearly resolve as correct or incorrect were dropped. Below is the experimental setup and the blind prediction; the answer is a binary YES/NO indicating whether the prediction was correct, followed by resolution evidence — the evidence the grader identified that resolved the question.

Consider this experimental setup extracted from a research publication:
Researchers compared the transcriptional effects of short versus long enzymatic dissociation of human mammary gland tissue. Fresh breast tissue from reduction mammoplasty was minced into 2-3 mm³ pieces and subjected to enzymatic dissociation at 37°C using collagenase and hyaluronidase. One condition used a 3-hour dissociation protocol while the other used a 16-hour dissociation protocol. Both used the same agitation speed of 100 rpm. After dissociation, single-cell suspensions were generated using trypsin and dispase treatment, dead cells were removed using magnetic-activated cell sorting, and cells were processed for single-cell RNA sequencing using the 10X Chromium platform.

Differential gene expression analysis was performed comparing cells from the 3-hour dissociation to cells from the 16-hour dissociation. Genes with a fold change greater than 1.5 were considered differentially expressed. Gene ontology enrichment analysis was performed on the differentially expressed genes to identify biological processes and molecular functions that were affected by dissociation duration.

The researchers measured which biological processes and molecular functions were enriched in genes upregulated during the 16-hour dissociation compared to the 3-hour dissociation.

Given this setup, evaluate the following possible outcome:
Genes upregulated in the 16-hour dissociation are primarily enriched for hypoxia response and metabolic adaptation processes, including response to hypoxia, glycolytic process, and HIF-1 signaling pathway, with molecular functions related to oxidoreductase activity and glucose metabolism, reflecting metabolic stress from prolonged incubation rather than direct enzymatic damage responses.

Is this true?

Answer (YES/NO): NO